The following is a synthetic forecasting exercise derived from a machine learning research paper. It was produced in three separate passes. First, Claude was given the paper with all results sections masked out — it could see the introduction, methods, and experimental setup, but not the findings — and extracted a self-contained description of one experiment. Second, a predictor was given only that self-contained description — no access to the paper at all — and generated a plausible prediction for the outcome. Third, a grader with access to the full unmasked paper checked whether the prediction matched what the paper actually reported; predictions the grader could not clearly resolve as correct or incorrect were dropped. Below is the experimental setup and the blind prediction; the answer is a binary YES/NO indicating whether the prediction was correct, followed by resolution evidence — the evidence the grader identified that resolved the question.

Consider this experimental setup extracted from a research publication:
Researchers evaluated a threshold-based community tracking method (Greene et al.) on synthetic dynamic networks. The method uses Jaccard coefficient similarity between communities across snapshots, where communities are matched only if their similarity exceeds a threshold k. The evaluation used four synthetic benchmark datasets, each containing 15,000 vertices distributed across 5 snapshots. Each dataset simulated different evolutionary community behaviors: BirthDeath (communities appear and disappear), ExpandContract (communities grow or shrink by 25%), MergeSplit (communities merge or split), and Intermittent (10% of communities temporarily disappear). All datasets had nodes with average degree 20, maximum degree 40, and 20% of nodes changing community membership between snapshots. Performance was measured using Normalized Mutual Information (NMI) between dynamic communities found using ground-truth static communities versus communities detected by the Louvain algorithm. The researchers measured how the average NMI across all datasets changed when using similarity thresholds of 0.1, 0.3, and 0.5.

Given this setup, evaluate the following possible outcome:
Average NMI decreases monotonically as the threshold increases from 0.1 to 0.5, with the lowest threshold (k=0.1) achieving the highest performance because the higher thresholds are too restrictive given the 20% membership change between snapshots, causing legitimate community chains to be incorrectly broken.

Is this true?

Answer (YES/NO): YES